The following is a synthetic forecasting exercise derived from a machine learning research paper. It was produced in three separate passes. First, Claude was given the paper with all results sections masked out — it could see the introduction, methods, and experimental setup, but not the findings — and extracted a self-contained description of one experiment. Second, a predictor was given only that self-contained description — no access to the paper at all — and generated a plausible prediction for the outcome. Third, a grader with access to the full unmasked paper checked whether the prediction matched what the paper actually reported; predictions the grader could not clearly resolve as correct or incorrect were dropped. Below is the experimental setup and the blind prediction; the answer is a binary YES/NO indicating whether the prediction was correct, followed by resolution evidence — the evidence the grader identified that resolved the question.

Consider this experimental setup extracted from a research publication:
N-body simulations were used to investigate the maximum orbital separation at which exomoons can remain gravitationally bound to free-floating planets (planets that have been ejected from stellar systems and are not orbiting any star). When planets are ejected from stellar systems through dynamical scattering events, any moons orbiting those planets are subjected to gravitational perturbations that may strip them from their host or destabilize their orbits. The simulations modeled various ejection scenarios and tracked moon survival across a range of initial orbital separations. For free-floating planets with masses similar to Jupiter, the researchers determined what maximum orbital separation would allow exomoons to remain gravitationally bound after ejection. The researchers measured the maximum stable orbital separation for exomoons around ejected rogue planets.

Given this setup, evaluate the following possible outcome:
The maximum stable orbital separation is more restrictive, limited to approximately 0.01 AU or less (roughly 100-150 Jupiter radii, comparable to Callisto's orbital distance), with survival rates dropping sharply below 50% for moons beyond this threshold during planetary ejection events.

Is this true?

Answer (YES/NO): NO